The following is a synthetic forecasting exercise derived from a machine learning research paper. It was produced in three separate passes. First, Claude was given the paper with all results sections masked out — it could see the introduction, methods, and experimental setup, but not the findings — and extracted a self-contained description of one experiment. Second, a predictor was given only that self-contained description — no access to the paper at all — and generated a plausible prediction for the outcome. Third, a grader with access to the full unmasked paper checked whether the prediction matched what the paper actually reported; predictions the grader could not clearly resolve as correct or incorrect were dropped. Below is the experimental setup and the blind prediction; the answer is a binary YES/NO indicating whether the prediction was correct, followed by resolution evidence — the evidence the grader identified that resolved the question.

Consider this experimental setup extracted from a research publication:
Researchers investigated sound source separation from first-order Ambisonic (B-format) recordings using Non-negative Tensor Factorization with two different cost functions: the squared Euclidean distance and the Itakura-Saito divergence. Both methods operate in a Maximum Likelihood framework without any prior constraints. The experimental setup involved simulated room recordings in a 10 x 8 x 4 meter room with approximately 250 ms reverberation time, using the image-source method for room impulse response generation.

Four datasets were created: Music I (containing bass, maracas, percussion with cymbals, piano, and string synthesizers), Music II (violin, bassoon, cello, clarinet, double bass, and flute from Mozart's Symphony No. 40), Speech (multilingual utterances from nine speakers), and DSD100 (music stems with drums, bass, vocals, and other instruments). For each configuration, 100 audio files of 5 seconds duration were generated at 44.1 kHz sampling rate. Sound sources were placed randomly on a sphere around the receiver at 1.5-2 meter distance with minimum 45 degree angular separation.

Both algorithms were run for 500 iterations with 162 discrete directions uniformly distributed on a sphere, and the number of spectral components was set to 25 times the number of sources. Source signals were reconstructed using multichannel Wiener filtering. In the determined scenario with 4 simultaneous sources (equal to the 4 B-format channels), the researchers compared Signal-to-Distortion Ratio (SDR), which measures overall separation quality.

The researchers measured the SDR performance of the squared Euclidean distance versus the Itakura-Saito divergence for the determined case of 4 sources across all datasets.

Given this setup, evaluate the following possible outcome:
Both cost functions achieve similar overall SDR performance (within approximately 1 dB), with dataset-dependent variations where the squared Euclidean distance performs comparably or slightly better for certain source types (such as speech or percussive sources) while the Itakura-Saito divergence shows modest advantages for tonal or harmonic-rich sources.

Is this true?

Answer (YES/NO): NO